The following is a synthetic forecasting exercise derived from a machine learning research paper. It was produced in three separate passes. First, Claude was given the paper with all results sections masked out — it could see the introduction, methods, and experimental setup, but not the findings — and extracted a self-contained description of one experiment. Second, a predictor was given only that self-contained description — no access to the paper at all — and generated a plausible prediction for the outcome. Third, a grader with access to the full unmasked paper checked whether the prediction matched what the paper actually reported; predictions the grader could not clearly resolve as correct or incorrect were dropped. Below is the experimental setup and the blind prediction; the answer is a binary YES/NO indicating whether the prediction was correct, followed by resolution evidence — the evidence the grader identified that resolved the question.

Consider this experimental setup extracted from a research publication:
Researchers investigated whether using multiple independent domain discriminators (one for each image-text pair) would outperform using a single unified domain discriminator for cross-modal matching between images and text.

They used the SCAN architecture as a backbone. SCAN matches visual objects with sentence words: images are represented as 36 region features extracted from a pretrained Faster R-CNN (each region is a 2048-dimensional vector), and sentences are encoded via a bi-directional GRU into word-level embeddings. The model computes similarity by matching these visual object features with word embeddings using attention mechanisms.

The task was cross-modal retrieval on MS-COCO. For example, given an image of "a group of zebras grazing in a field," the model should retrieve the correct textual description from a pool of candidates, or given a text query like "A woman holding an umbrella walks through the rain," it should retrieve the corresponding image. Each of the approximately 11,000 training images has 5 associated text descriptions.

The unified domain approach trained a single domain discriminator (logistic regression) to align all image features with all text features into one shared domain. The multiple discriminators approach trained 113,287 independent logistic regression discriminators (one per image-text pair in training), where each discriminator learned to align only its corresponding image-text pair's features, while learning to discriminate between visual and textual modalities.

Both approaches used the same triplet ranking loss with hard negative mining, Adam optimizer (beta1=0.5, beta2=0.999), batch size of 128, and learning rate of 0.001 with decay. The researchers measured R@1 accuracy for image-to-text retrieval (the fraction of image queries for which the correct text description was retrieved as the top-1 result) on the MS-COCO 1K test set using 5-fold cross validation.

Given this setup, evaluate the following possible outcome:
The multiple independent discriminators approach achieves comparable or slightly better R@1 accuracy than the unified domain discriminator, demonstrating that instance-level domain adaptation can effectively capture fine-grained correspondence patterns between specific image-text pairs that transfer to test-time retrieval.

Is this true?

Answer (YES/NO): YES